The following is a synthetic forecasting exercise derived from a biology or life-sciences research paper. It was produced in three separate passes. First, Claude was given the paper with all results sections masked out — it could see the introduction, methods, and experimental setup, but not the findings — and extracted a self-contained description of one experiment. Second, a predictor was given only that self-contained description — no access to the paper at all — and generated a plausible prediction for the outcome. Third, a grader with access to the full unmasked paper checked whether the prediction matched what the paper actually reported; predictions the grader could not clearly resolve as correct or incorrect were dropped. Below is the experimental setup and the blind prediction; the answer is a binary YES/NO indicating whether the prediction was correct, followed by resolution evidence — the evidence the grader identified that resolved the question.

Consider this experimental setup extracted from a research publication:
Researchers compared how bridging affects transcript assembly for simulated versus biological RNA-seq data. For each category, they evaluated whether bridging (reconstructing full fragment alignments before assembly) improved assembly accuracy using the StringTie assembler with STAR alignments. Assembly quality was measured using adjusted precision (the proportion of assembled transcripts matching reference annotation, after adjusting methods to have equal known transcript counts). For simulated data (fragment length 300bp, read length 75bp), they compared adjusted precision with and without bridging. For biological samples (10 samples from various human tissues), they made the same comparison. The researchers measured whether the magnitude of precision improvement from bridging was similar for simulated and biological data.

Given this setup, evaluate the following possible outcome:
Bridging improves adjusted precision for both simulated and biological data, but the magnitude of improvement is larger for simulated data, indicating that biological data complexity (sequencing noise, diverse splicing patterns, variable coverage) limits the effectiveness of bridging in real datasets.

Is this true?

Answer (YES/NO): NO